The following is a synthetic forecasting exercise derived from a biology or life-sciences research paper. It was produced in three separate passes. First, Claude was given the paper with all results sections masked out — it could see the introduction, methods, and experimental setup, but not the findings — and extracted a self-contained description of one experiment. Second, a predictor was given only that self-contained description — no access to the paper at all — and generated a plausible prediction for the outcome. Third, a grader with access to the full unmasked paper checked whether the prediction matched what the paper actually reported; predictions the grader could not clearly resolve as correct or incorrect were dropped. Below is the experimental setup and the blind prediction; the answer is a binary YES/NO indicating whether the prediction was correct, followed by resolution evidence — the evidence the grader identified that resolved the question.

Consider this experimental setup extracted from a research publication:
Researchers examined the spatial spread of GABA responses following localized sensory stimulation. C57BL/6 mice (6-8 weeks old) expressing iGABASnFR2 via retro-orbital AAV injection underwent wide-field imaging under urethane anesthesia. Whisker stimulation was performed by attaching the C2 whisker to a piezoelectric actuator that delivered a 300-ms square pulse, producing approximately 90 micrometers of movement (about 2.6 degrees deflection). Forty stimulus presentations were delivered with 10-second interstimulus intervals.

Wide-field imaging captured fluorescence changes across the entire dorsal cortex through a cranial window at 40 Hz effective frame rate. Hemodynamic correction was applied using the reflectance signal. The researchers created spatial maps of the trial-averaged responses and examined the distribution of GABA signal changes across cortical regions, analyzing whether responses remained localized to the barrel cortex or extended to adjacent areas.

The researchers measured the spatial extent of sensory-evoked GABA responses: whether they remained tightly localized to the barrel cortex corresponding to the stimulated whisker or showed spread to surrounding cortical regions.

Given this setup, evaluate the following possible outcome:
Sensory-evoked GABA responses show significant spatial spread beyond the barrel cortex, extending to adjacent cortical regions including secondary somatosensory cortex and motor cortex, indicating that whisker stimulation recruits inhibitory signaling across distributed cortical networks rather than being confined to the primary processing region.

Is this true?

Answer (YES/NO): YES